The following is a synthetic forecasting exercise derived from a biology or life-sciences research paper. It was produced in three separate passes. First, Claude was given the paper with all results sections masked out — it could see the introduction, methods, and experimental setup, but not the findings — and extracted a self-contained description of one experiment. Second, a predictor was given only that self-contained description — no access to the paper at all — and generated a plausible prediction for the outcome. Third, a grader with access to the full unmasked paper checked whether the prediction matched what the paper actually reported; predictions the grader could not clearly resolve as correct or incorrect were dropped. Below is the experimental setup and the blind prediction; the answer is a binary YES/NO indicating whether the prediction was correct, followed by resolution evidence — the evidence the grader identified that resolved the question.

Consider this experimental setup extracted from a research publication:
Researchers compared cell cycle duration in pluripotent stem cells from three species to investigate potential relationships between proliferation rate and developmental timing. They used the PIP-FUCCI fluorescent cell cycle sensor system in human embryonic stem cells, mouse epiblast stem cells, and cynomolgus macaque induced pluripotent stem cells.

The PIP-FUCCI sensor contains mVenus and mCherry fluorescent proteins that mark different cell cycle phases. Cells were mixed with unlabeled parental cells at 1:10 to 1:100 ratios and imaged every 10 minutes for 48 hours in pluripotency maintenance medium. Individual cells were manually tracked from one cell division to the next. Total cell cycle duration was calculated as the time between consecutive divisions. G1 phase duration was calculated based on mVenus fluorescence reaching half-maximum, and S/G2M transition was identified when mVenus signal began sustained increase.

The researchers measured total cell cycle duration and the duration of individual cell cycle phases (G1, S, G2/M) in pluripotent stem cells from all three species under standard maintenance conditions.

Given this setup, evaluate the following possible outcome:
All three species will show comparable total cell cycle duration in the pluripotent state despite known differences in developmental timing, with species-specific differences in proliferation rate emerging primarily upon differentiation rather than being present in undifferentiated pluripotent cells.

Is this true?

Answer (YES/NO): NO